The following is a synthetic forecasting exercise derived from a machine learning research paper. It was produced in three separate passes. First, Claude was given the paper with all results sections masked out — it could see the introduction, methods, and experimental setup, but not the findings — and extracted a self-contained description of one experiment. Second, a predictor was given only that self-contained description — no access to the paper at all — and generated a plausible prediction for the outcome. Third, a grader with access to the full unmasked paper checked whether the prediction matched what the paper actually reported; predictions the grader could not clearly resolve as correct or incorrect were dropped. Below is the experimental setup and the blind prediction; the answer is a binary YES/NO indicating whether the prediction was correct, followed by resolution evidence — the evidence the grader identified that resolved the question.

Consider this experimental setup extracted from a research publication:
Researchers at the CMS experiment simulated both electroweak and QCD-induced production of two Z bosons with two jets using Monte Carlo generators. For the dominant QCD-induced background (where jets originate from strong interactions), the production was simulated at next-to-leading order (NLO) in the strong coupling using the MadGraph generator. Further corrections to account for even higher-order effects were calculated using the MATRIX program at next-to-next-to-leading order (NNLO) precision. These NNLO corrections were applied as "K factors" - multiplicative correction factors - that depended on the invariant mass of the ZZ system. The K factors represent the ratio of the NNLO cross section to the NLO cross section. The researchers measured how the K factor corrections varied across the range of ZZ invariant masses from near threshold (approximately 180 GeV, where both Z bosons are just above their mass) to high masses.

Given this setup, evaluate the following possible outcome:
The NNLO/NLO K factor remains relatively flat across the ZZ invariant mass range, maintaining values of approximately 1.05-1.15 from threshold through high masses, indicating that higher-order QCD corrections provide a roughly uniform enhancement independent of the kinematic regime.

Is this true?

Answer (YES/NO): NO